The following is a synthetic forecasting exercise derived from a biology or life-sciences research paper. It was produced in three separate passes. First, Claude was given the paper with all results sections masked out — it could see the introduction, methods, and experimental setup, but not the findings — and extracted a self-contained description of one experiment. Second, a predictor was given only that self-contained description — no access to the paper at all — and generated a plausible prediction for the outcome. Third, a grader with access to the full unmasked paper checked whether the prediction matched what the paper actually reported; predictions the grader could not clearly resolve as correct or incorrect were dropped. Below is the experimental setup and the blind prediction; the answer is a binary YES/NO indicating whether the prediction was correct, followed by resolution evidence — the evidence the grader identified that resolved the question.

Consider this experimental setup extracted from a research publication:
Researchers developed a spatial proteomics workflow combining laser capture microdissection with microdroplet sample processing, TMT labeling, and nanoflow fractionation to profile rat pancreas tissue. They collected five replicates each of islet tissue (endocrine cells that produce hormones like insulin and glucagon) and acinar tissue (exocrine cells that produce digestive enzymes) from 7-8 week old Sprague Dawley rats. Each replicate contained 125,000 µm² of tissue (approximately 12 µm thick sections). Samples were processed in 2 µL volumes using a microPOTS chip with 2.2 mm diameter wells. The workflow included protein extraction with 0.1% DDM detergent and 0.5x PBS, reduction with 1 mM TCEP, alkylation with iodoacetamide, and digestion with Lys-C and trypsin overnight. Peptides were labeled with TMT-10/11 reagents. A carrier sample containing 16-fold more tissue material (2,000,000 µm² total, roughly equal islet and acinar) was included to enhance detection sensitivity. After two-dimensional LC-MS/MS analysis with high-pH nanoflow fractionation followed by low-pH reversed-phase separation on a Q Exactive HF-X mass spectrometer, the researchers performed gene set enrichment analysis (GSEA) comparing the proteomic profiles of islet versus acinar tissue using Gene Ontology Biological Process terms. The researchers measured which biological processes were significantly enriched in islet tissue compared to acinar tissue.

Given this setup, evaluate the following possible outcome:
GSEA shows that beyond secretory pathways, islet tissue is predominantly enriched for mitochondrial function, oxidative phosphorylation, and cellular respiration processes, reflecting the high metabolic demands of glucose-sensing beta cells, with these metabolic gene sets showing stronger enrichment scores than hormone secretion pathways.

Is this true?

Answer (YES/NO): NO